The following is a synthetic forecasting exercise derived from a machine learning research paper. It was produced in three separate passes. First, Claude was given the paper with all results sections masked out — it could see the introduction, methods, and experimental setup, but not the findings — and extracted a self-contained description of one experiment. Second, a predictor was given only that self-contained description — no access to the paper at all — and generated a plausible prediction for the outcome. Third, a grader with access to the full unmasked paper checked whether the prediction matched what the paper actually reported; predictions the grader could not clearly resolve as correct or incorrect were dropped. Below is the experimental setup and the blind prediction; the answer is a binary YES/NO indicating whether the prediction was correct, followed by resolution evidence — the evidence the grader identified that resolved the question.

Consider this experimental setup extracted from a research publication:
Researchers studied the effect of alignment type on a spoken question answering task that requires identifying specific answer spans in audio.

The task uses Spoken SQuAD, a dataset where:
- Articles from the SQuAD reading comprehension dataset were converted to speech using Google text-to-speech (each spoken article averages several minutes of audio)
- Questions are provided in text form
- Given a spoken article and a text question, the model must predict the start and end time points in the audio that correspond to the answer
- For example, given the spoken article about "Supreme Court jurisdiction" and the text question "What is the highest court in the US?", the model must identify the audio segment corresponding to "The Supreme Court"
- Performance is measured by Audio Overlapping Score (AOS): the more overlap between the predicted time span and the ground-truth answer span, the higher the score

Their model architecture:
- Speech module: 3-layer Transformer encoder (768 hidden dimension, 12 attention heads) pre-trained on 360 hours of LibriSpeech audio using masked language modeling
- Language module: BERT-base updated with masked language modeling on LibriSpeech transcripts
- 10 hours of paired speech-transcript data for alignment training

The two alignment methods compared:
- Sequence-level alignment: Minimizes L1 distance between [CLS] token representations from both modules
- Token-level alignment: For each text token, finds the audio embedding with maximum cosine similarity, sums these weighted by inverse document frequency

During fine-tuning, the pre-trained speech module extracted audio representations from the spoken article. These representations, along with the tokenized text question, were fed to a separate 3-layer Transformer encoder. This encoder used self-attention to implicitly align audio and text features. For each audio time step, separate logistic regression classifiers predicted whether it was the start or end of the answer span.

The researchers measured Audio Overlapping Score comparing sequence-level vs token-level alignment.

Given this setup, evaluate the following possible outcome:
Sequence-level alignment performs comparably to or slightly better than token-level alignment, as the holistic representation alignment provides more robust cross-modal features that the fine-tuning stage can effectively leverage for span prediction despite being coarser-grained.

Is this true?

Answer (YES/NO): NO